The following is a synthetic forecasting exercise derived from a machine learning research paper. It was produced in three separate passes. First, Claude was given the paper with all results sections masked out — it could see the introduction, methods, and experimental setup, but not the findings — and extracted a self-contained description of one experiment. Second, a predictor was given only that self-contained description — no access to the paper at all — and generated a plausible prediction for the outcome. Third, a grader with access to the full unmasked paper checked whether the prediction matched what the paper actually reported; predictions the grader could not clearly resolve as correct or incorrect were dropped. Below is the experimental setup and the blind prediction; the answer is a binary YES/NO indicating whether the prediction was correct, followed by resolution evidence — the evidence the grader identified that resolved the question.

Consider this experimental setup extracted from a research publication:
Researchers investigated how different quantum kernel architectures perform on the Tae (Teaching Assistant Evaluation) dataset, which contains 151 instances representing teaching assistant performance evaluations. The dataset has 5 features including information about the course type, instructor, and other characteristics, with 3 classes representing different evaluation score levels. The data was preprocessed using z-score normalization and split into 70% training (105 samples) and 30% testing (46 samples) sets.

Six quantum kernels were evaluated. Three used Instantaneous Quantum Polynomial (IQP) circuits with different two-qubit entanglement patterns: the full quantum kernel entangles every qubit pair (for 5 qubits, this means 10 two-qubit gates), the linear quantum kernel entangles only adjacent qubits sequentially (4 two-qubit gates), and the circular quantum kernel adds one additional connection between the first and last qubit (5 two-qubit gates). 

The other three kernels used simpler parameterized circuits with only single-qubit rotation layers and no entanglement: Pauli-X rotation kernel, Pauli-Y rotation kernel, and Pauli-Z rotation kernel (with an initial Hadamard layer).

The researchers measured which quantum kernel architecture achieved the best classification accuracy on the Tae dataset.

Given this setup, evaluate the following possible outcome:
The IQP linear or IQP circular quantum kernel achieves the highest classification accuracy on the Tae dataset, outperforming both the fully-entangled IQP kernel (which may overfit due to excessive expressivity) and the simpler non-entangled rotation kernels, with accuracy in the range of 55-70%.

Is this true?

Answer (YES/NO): NO